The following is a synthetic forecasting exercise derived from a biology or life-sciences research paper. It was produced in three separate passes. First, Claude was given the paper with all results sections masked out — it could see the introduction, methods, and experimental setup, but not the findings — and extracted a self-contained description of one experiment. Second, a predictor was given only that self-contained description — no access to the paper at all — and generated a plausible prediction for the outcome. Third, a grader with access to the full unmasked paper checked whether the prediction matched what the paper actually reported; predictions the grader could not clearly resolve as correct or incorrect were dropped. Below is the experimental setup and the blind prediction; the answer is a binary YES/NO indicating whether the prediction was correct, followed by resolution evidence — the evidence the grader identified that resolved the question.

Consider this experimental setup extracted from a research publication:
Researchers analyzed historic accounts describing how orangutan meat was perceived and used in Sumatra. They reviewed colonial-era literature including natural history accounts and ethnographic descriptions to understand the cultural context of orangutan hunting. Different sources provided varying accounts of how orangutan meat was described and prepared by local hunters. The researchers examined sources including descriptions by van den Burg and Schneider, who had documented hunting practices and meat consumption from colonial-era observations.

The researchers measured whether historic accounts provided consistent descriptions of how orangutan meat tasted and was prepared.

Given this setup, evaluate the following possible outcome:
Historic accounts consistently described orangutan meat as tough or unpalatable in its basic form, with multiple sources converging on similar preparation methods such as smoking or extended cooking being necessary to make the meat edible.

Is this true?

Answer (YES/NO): NO